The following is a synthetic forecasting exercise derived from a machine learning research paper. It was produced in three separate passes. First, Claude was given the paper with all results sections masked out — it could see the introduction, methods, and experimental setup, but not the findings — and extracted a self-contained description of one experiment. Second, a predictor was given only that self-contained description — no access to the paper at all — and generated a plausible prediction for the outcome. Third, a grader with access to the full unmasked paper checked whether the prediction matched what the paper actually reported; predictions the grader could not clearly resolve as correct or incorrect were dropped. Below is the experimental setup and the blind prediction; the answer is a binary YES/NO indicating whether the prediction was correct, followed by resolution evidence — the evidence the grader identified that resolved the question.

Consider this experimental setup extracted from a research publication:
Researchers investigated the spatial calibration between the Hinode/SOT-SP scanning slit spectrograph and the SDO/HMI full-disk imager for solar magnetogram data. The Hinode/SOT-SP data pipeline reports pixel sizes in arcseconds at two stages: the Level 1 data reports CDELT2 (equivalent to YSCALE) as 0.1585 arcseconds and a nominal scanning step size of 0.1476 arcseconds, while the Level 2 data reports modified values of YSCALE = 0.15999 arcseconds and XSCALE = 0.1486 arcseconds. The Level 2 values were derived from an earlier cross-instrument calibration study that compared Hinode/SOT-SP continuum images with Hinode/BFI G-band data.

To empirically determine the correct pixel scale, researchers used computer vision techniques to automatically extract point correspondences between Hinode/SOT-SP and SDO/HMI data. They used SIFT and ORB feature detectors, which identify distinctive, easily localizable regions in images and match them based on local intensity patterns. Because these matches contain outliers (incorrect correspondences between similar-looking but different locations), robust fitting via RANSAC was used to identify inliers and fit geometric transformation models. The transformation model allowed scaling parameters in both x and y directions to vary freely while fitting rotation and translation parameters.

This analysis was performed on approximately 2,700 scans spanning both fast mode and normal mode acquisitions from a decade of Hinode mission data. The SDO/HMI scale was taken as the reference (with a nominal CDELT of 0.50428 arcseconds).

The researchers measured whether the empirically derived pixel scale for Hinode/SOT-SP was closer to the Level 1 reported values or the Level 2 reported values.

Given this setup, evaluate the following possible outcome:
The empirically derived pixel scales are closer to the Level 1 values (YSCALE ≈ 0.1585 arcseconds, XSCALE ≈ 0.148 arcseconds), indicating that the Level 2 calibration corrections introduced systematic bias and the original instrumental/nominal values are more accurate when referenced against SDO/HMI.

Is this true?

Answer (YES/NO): YES